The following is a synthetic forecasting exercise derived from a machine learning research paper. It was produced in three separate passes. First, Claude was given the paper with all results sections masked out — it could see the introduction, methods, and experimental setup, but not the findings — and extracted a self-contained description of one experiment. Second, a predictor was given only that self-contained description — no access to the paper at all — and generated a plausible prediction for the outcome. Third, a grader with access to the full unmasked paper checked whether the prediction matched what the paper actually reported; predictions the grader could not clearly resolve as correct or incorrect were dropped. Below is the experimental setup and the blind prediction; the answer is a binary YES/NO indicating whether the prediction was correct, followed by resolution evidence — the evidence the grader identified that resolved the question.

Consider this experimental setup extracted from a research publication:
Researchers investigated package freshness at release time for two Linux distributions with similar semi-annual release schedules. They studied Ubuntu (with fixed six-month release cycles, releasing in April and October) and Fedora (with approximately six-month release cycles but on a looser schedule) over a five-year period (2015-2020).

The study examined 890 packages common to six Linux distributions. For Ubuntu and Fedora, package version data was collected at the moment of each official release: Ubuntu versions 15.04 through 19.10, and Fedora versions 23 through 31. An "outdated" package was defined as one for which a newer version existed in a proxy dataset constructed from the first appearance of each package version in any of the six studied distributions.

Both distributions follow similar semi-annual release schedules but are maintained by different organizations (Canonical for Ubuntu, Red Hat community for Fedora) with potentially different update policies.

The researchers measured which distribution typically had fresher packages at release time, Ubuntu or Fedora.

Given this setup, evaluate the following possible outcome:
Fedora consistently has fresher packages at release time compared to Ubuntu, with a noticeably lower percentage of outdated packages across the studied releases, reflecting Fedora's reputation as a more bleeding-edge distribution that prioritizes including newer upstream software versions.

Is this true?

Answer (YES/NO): NO